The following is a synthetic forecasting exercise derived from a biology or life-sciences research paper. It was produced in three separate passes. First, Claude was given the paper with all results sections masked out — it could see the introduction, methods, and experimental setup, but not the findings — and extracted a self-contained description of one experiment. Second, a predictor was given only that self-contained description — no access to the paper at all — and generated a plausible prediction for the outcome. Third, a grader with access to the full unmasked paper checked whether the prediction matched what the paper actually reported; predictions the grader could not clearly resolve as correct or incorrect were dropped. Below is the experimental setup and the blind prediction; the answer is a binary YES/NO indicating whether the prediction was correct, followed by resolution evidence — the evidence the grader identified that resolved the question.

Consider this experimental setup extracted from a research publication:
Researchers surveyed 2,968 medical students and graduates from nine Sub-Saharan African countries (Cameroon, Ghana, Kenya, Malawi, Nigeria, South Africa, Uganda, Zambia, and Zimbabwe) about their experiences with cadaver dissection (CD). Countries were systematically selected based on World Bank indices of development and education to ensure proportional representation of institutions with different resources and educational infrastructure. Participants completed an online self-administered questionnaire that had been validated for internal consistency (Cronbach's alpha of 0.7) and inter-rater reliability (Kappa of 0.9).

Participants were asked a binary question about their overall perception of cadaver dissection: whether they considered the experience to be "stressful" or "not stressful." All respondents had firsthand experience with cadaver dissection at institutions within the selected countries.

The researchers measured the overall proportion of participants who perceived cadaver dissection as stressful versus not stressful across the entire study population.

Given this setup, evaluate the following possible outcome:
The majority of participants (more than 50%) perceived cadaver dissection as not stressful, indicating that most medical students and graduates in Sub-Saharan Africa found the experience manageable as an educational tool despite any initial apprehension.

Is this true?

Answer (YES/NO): YES